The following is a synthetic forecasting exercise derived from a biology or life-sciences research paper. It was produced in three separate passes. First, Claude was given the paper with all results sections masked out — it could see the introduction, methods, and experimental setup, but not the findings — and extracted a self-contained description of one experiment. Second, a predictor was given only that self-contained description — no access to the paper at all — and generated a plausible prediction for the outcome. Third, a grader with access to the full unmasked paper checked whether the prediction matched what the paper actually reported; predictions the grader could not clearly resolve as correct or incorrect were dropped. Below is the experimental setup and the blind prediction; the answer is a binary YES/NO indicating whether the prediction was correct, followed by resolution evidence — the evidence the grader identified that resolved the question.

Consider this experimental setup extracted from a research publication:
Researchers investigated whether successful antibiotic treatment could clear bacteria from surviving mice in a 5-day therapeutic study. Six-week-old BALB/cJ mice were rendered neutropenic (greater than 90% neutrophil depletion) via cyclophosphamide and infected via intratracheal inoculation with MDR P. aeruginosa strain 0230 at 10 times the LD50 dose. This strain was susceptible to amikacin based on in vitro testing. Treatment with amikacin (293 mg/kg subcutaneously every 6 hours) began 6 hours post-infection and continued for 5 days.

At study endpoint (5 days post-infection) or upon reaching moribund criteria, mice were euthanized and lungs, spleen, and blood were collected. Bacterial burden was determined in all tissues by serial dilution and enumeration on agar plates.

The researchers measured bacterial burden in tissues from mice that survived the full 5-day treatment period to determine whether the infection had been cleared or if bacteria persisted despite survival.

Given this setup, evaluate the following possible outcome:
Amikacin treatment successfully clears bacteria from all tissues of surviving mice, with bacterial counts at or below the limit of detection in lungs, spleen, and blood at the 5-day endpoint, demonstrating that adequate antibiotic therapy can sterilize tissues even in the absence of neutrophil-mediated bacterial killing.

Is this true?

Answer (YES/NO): YES